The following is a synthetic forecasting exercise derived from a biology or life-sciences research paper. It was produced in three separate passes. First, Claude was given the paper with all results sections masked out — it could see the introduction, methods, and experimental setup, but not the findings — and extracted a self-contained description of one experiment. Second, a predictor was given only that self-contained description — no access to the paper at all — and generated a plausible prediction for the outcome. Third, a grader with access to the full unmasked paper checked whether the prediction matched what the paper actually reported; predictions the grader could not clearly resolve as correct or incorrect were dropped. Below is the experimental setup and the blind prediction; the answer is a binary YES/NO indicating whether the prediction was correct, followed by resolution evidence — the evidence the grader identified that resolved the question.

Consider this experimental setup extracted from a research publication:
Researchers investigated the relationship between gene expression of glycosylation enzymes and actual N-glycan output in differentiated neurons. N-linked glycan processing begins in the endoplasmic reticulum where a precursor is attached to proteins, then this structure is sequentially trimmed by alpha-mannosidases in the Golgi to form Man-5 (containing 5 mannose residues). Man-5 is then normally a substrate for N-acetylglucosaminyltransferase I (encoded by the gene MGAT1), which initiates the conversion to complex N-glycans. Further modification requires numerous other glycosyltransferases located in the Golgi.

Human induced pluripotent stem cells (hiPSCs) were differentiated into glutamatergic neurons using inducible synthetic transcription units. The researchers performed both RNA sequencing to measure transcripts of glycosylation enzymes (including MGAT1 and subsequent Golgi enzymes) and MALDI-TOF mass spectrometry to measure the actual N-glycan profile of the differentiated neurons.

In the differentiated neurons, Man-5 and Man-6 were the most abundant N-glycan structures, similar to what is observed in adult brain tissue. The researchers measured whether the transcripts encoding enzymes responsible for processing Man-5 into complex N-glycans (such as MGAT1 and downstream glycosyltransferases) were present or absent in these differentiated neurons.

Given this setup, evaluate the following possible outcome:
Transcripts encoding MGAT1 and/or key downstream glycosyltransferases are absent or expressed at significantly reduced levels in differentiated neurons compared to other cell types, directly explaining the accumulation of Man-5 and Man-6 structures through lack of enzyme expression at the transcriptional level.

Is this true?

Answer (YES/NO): NO